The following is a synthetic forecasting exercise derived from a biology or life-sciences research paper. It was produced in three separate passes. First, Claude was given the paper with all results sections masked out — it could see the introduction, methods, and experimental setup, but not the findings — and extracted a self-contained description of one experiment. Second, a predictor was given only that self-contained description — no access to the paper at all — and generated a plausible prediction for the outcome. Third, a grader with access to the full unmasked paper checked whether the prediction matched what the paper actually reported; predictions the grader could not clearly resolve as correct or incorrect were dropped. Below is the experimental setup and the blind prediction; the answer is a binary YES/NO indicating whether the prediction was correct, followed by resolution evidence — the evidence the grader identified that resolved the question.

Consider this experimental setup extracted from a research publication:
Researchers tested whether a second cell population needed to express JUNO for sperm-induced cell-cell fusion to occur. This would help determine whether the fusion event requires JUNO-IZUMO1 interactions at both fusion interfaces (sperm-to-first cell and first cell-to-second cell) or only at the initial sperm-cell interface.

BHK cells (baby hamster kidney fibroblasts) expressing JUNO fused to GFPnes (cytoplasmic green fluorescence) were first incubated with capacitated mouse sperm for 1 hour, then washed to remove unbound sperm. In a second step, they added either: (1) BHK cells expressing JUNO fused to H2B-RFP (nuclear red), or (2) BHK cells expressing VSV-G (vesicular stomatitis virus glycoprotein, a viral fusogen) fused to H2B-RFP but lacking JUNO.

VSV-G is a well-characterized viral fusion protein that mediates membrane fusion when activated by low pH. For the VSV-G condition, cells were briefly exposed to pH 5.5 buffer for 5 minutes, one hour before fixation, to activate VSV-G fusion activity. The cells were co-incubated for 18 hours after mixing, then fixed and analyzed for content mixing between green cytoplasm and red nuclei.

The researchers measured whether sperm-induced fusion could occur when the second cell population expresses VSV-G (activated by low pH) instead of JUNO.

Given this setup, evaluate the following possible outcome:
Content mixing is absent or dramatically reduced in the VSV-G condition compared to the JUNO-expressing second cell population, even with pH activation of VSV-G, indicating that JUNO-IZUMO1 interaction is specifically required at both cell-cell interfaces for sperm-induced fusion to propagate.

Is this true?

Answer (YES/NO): NO